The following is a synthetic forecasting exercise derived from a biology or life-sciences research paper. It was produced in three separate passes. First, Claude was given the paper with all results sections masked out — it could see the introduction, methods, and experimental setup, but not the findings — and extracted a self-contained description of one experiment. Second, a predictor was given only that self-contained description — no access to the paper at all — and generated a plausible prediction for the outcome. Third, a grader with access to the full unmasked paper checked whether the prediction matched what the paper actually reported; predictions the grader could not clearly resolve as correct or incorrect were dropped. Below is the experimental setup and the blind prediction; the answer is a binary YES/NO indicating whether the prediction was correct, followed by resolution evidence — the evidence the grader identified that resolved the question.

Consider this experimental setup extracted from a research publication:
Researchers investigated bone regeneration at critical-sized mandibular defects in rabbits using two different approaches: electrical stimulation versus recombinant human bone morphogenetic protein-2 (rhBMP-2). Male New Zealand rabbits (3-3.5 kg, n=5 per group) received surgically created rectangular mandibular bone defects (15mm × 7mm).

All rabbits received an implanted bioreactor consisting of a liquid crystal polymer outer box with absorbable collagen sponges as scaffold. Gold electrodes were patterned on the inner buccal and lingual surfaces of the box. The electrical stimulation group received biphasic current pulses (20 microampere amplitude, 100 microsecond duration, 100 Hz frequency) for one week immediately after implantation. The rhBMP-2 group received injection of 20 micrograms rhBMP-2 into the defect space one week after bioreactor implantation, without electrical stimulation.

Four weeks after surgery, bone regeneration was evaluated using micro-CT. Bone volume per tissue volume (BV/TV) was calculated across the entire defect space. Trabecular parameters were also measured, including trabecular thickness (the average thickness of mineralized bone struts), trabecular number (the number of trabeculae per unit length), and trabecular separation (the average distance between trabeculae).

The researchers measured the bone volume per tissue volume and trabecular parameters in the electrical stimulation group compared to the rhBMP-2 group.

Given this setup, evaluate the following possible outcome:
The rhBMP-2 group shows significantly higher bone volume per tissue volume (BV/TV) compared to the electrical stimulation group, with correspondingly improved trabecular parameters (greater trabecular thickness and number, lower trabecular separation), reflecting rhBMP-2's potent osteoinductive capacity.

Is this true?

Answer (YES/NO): NO